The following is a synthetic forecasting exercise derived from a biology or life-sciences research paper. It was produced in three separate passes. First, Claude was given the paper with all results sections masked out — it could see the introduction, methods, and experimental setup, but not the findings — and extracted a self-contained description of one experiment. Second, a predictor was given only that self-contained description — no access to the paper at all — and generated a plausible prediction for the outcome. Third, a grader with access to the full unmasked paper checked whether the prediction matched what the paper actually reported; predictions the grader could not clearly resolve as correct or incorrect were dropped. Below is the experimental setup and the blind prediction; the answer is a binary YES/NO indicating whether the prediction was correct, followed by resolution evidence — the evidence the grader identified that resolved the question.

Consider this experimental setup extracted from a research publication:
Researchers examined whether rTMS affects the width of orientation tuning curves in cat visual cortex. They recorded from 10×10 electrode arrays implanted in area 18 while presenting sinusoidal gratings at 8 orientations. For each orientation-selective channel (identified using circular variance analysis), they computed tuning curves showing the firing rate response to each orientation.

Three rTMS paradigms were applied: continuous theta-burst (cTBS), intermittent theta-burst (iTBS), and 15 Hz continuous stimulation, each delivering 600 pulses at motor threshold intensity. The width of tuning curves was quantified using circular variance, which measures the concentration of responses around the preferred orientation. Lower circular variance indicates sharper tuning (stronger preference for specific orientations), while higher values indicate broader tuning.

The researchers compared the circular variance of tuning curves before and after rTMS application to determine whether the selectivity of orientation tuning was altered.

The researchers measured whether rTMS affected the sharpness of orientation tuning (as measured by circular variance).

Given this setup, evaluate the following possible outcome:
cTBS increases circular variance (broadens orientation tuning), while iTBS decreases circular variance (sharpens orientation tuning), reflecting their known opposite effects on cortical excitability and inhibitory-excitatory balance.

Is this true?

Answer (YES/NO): NO